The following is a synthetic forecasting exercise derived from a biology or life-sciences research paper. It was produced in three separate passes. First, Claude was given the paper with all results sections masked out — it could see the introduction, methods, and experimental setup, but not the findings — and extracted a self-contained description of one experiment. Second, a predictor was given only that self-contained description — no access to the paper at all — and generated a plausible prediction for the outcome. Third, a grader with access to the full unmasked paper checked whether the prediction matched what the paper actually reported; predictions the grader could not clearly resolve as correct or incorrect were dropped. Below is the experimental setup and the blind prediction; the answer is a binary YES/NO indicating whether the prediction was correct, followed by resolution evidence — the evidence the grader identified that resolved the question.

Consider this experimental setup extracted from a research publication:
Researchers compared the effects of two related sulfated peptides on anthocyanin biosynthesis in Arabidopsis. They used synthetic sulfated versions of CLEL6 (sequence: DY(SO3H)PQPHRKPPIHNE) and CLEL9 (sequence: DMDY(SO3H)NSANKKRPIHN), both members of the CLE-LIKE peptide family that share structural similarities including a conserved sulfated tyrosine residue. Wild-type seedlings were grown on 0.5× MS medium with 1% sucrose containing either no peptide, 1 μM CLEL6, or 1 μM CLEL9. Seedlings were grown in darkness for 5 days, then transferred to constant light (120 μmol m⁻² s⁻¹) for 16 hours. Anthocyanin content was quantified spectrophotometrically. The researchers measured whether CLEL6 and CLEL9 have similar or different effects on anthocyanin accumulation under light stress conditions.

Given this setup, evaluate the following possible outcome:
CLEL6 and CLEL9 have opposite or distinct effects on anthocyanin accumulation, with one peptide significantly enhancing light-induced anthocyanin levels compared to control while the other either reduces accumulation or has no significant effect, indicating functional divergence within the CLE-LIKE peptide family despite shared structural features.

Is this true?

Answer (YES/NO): NO